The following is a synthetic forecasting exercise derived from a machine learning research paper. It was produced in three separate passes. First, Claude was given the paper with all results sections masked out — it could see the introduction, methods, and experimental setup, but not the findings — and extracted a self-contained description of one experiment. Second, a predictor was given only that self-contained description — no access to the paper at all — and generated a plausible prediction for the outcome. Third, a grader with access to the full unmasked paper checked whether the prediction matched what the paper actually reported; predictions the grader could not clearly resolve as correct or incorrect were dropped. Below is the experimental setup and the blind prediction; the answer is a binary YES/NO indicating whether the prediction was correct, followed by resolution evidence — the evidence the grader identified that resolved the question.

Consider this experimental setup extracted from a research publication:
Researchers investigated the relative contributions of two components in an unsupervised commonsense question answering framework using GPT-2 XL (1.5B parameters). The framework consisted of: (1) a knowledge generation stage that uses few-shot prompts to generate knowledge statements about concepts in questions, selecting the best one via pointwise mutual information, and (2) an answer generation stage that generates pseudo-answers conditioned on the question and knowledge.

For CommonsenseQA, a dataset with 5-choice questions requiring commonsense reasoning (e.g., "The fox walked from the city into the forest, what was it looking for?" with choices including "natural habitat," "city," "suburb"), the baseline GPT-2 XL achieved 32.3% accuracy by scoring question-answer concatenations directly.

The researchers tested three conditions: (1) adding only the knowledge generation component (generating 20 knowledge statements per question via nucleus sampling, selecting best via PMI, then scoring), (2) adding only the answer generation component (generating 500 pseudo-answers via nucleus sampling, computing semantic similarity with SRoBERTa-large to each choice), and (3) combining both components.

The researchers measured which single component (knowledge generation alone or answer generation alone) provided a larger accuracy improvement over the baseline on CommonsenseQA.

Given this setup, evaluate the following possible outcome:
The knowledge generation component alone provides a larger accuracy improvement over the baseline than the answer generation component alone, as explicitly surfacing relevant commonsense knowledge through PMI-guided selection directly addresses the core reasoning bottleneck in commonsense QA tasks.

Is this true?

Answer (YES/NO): YES